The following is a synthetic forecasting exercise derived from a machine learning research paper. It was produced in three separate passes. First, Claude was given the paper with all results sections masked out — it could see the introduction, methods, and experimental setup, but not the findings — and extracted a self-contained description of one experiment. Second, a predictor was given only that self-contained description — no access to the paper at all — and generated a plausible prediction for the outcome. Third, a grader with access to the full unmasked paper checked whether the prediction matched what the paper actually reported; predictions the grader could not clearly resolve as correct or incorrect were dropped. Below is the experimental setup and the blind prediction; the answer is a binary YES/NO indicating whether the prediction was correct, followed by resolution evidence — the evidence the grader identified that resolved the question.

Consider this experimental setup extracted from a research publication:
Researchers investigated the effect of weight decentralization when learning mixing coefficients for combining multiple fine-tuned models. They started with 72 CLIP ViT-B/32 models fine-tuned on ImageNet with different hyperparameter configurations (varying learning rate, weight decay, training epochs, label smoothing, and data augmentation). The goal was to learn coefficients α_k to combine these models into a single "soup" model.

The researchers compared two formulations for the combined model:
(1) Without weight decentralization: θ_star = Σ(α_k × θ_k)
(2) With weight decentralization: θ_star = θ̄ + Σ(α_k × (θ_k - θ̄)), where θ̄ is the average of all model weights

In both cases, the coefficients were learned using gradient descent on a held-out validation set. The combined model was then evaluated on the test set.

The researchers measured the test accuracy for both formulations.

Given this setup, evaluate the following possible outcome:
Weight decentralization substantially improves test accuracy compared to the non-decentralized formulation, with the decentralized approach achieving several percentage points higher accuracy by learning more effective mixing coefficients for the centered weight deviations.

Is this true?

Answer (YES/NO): NO